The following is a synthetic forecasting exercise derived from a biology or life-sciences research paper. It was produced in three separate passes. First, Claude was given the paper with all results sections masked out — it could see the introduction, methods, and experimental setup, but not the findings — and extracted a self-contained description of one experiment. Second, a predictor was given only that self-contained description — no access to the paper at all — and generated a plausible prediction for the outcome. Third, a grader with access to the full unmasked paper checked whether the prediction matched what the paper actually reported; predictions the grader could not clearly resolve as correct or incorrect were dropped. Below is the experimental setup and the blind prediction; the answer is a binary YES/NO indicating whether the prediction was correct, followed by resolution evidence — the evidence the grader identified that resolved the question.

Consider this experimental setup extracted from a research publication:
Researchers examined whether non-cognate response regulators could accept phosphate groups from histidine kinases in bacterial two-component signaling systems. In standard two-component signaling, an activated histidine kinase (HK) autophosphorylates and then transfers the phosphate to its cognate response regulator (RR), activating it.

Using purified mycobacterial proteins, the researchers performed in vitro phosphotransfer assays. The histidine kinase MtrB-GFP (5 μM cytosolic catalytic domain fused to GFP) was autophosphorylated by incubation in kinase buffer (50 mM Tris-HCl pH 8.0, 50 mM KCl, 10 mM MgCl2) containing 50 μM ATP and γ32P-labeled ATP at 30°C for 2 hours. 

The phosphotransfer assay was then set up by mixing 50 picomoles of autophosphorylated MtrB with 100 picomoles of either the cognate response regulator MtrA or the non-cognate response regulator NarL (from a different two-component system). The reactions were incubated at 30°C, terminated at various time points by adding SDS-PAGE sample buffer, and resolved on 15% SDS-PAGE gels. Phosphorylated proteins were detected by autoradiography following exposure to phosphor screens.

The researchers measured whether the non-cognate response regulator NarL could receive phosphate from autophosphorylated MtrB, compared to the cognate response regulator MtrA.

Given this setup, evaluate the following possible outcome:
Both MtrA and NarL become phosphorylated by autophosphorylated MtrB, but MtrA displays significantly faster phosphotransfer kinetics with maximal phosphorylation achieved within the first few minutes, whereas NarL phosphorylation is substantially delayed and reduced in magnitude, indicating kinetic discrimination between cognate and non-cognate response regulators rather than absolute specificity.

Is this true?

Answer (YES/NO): NO